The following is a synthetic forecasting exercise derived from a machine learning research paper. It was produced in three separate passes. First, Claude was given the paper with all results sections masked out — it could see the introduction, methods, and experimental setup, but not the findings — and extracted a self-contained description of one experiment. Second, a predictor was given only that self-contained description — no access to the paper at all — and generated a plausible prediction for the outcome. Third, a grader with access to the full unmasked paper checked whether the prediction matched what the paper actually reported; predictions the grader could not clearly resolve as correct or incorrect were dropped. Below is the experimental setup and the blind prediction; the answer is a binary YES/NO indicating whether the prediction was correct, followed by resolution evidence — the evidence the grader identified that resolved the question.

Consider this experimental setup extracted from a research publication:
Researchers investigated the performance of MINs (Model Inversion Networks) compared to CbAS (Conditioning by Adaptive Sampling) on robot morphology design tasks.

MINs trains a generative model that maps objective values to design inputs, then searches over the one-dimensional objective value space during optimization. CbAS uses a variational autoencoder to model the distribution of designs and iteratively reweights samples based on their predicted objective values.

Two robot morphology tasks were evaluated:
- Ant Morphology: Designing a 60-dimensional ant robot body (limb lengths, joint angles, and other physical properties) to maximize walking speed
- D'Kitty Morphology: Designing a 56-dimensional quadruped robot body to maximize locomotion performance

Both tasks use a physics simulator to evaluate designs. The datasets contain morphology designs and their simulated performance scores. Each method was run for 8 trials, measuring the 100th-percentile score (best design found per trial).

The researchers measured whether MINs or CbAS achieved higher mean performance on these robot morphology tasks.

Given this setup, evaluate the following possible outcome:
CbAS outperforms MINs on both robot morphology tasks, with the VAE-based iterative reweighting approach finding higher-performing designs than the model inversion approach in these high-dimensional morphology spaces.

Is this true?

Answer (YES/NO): NO